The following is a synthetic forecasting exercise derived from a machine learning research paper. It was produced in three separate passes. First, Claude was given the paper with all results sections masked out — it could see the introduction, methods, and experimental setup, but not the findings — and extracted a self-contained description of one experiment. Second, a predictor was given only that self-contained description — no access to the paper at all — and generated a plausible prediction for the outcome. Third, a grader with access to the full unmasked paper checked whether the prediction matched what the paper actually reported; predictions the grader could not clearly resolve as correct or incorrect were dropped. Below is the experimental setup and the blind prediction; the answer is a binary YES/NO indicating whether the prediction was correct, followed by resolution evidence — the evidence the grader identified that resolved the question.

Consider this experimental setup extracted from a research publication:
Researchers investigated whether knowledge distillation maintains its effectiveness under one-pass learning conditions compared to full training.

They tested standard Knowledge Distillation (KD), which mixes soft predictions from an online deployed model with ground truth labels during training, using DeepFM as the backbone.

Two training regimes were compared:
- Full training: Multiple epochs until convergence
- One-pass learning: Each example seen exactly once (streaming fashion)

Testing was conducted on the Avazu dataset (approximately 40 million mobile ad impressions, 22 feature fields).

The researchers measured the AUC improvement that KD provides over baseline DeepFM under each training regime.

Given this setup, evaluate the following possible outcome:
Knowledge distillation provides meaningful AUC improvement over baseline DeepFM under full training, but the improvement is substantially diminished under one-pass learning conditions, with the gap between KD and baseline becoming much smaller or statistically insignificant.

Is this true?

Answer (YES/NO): NO